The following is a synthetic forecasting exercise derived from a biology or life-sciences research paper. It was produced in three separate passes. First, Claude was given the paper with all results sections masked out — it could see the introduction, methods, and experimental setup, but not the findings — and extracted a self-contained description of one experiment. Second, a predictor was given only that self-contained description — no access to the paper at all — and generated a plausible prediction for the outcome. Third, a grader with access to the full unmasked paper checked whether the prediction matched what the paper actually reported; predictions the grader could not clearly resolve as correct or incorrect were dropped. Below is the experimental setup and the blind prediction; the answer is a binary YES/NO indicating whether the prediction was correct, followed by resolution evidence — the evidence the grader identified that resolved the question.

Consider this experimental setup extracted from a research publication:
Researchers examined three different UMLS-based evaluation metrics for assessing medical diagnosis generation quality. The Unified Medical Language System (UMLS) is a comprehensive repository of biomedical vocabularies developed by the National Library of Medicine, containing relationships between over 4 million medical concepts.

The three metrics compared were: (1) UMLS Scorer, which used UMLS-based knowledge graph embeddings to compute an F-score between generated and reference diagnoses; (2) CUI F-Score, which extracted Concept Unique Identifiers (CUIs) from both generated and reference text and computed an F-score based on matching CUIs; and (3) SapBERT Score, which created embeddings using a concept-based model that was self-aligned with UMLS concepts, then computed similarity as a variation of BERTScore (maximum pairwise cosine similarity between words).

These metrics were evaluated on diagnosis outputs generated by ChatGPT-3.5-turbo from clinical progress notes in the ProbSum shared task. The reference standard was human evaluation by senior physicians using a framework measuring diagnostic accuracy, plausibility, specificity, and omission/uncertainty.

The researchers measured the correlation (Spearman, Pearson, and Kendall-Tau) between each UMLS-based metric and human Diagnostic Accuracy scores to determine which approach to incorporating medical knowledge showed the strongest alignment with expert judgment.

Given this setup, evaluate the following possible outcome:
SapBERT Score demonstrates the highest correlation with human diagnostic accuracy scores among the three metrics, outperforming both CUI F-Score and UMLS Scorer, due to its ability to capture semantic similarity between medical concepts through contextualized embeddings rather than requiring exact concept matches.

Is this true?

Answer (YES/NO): YES